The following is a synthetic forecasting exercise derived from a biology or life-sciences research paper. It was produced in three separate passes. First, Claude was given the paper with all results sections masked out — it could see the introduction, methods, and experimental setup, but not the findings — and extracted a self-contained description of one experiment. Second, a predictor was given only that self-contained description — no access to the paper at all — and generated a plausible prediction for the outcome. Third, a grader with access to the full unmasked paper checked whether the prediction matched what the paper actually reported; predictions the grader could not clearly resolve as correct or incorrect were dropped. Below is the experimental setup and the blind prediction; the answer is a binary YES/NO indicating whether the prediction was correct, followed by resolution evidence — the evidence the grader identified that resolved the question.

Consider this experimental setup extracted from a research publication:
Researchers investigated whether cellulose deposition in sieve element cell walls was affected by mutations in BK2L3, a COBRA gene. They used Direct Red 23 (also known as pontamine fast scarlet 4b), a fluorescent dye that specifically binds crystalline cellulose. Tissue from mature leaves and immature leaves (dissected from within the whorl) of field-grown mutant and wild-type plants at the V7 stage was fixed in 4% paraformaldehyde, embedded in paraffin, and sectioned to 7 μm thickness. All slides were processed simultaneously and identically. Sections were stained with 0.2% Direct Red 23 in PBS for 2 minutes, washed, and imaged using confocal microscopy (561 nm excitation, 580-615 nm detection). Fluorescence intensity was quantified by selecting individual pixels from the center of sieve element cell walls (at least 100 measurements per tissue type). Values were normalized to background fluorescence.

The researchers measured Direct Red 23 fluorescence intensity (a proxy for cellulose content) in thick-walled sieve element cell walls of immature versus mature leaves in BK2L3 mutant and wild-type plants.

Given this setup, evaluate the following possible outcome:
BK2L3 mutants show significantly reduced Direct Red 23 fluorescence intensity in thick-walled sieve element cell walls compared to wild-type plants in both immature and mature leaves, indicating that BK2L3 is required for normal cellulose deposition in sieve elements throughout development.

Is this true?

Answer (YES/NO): NO